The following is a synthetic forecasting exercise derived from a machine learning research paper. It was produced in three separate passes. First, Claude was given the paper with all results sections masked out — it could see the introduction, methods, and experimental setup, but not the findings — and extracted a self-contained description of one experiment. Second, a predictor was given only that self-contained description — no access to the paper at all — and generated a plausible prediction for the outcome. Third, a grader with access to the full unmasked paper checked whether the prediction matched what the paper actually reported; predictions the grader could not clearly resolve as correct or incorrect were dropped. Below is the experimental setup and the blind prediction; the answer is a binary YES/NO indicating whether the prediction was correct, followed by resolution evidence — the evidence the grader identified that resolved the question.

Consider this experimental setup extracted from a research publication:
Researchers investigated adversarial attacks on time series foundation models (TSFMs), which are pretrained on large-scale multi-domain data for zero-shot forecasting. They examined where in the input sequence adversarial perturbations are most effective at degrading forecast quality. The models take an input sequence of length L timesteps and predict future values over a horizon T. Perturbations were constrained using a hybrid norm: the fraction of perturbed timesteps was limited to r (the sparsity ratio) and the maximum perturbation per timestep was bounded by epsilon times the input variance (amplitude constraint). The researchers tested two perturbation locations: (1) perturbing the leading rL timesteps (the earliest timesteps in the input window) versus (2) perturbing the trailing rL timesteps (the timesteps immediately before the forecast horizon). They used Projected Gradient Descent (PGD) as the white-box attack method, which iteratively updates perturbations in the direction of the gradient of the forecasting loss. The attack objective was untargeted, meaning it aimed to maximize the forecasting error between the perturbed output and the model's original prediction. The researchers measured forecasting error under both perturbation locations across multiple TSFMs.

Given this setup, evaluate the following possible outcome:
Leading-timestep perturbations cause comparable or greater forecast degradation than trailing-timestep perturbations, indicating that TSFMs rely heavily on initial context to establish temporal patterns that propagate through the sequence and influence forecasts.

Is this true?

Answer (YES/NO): NO